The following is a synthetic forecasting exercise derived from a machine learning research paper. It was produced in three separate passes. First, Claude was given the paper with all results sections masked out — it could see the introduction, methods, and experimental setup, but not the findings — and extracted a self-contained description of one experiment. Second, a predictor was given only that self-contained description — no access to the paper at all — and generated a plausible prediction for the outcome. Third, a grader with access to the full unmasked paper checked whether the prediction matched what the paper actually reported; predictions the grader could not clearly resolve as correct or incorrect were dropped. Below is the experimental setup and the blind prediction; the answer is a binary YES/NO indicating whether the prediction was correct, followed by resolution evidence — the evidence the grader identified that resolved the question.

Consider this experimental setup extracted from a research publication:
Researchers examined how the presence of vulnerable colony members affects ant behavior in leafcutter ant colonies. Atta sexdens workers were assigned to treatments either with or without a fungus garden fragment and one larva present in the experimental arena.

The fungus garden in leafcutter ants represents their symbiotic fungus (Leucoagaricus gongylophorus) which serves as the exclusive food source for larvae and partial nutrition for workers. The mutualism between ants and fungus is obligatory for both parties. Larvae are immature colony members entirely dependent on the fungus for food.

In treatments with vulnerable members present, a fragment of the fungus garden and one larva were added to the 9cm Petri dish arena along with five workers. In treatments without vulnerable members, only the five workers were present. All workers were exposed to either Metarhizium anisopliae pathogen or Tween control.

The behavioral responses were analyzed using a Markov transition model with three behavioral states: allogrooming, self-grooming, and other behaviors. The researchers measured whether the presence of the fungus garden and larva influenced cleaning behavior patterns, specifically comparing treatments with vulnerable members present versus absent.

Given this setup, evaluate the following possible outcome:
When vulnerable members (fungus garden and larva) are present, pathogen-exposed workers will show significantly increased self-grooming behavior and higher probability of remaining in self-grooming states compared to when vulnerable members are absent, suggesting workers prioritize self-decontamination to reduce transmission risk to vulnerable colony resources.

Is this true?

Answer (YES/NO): NO